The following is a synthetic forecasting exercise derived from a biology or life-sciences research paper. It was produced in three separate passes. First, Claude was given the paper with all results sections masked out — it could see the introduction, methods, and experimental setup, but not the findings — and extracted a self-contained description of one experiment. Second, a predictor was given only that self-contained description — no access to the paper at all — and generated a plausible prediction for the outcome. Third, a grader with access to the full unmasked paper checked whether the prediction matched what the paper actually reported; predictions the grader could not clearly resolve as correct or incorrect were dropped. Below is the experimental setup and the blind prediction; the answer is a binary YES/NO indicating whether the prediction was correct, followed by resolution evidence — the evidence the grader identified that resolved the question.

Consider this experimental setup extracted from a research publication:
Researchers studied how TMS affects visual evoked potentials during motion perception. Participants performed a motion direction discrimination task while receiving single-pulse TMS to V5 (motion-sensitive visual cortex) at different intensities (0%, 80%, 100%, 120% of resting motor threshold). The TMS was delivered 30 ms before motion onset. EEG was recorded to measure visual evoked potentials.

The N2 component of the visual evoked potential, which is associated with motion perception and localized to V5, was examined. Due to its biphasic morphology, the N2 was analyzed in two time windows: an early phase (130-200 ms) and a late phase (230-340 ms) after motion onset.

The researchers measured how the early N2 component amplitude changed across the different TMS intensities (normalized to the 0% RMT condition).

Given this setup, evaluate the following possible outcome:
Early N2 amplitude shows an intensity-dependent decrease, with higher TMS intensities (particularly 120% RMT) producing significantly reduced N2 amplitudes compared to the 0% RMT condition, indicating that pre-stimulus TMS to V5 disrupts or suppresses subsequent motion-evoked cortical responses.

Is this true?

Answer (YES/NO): NO